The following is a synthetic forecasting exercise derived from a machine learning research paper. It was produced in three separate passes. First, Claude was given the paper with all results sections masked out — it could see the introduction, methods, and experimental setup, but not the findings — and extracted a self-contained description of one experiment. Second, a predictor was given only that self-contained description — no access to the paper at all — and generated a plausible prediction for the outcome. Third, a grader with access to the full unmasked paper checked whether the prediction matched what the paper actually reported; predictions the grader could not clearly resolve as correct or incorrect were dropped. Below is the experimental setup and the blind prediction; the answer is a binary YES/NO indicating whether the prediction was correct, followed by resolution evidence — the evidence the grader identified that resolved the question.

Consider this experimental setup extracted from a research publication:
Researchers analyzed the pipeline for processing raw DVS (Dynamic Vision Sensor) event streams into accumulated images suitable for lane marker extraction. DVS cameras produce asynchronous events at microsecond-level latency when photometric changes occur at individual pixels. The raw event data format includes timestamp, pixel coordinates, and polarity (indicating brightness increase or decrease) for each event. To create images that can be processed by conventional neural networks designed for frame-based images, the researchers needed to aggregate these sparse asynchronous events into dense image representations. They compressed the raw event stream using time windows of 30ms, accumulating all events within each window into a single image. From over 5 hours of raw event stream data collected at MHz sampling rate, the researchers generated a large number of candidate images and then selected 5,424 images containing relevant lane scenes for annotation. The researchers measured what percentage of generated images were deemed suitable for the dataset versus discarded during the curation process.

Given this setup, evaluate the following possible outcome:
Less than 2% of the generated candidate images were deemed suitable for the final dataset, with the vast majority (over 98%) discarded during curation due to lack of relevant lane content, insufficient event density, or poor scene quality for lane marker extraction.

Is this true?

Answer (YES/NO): NO